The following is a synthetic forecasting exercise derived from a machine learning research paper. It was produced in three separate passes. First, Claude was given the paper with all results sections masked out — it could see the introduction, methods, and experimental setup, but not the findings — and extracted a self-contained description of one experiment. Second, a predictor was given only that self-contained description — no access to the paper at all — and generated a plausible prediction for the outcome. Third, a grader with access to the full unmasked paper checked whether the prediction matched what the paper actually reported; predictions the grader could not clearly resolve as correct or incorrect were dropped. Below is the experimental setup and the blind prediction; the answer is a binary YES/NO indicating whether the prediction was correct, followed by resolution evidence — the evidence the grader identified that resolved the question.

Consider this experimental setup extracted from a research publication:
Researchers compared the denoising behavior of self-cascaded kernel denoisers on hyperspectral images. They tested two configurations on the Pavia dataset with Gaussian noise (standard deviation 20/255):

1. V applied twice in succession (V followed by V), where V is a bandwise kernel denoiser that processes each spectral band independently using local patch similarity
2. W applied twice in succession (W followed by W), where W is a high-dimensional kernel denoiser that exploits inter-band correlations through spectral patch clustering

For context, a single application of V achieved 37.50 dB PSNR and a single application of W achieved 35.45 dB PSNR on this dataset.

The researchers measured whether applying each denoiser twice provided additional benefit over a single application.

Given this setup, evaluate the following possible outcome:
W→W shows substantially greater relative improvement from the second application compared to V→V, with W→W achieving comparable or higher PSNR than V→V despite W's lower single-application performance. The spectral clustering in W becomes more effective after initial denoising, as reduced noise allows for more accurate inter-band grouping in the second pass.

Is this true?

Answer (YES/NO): NO